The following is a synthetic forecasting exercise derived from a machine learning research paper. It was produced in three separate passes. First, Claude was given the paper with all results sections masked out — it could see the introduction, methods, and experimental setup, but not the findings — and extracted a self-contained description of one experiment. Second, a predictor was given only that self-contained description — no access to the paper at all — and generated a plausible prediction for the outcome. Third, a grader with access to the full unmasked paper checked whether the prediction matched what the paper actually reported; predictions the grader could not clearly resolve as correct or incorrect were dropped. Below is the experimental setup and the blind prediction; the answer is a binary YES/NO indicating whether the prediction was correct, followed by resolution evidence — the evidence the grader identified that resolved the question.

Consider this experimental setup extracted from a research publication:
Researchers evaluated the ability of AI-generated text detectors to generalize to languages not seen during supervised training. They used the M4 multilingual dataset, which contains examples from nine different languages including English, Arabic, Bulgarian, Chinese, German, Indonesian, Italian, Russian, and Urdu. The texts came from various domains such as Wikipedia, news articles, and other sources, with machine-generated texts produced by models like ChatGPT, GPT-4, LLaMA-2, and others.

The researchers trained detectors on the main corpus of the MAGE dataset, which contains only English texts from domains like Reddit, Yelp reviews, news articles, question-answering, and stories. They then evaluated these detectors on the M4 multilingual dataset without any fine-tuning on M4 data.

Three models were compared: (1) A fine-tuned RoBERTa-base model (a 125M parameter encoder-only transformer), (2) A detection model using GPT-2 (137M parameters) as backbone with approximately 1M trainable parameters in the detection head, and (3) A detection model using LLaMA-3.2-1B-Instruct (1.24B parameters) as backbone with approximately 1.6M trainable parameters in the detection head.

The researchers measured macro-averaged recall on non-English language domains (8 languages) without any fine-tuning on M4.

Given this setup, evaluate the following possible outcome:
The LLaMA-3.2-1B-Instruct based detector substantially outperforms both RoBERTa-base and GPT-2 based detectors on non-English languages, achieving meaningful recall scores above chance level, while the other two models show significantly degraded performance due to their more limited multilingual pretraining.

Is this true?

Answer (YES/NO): YES